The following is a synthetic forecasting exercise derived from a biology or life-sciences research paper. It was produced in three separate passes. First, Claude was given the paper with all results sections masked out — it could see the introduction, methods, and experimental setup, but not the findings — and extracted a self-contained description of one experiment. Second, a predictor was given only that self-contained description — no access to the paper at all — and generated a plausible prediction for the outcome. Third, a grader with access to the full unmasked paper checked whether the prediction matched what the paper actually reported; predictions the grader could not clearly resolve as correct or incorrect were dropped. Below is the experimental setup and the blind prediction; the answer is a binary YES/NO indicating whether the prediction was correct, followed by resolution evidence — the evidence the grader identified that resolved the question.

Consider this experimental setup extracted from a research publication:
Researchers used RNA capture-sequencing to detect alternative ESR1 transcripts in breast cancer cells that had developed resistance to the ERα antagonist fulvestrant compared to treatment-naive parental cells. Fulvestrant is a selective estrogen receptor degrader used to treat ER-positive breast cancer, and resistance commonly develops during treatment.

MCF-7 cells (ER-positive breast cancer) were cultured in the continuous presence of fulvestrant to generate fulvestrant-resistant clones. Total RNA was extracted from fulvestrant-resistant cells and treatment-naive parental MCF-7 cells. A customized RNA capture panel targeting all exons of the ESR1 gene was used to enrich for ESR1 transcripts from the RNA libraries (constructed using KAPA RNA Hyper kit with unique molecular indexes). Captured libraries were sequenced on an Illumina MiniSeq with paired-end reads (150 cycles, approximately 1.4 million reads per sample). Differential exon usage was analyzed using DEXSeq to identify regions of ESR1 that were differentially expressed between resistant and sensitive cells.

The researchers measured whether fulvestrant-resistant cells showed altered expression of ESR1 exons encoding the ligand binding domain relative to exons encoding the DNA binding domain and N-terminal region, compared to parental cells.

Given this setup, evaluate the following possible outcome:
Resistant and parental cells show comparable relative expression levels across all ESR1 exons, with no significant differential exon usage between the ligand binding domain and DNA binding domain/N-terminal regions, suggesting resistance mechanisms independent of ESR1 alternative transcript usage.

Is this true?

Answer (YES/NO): NO